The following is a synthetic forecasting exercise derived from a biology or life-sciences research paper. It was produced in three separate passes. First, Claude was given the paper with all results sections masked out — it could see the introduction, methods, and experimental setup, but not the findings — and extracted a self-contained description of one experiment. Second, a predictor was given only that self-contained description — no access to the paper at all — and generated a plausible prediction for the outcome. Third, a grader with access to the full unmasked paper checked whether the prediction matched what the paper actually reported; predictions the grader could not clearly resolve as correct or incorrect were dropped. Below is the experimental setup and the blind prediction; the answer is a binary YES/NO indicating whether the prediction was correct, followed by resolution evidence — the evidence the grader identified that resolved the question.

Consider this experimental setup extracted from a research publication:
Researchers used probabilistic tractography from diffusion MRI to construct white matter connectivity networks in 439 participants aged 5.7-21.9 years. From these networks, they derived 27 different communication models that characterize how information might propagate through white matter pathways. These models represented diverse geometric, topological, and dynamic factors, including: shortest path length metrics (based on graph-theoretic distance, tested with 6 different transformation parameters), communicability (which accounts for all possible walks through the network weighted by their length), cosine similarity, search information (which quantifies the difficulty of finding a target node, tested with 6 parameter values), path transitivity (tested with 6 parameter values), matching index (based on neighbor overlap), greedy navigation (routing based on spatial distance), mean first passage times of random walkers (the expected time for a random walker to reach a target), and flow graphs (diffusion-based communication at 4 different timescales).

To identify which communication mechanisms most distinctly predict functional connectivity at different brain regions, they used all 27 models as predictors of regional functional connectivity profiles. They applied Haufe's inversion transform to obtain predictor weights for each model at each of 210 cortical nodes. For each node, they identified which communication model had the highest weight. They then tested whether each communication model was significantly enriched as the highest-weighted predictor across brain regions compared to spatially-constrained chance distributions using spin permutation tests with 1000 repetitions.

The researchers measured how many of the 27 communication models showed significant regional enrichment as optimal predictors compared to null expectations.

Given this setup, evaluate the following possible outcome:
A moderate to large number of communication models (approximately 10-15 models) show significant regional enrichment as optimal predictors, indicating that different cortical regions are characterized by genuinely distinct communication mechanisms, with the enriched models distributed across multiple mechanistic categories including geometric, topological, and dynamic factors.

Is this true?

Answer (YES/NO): NO